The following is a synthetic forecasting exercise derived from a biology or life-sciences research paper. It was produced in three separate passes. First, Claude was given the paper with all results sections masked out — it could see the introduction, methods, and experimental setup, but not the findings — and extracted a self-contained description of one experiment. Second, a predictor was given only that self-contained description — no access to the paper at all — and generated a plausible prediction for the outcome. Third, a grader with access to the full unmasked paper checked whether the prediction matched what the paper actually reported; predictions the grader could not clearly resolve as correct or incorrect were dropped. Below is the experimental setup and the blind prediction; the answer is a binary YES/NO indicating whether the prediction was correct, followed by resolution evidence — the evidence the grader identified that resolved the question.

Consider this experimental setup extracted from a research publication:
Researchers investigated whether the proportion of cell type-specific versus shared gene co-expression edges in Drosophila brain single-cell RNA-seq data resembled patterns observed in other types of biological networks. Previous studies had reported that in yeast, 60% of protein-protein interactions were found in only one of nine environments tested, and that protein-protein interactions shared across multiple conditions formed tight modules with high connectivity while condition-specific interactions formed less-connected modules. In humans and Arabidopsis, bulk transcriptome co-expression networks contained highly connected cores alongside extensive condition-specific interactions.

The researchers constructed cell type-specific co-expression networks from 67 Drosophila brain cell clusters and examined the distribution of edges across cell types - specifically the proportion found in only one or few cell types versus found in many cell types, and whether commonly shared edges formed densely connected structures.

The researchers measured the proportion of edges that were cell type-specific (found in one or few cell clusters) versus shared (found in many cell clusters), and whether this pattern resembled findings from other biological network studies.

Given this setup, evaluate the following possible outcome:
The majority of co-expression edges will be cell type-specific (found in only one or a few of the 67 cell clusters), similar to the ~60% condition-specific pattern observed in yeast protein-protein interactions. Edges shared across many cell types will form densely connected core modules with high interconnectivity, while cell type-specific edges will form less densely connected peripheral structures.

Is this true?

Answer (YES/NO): YES